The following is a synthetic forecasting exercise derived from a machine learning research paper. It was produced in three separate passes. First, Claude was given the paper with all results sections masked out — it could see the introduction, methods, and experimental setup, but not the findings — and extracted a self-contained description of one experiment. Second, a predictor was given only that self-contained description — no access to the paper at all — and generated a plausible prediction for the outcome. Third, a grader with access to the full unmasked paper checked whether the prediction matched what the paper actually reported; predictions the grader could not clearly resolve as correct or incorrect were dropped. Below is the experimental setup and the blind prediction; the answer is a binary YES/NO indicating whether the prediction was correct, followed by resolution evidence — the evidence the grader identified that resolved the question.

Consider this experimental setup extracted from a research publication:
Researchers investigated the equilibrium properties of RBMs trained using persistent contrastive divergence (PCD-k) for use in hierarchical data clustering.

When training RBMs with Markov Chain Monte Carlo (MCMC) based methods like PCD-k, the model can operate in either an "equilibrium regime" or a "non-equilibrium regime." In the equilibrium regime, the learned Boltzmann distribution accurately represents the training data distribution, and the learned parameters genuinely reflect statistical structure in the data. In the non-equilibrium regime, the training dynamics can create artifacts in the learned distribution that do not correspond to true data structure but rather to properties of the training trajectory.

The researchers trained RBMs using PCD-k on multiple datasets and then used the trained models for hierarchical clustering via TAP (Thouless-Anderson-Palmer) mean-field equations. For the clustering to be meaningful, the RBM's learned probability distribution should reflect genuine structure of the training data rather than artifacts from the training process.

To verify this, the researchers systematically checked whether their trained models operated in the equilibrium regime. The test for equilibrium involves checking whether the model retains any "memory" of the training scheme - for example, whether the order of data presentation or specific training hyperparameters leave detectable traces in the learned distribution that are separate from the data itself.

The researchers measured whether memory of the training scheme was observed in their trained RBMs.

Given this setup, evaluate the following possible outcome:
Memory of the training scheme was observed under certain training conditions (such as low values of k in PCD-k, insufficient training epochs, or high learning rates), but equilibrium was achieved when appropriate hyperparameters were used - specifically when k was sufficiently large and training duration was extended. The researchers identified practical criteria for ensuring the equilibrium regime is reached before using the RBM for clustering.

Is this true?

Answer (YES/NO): NO